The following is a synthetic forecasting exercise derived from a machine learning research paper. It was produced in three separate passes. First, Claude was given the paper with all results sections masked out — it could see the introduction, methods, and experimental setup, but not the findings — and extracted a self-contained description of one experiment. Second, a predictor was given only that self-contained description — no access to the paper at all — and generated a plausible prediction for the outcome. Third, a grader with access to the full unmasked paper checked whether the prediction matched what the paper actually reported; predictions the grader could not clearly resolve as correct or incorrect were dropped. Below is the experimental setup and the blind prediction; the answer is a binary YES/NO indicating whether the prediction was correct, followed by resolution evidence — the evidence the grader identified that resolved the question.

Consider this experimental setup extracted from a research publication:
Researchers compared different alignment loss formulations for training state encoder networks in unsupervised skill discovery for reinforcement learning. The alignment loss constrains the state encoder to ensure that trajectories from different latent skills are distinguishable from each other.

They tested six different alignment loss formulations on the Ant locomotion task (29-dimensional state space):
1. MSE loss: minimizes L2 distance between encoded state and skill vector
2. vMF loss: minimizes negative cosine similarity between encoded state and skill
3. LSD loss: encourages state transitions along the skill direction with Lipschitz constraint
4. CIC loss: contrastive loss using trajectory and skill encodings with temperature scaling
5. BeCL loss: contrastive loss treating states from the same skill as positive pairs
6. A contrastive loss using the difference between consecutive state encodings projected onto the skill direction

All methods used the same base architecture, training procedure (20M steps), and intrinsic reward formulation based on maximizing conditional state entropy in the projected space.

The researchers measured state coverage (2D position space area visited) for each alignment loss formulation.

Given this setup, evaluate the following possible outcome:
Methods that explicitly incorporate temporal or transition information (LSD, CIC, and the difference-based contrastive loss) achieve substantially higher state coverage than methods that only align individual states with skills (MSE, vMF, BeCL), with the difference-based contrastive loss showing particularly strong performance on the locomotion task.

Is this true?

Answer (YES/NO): NO